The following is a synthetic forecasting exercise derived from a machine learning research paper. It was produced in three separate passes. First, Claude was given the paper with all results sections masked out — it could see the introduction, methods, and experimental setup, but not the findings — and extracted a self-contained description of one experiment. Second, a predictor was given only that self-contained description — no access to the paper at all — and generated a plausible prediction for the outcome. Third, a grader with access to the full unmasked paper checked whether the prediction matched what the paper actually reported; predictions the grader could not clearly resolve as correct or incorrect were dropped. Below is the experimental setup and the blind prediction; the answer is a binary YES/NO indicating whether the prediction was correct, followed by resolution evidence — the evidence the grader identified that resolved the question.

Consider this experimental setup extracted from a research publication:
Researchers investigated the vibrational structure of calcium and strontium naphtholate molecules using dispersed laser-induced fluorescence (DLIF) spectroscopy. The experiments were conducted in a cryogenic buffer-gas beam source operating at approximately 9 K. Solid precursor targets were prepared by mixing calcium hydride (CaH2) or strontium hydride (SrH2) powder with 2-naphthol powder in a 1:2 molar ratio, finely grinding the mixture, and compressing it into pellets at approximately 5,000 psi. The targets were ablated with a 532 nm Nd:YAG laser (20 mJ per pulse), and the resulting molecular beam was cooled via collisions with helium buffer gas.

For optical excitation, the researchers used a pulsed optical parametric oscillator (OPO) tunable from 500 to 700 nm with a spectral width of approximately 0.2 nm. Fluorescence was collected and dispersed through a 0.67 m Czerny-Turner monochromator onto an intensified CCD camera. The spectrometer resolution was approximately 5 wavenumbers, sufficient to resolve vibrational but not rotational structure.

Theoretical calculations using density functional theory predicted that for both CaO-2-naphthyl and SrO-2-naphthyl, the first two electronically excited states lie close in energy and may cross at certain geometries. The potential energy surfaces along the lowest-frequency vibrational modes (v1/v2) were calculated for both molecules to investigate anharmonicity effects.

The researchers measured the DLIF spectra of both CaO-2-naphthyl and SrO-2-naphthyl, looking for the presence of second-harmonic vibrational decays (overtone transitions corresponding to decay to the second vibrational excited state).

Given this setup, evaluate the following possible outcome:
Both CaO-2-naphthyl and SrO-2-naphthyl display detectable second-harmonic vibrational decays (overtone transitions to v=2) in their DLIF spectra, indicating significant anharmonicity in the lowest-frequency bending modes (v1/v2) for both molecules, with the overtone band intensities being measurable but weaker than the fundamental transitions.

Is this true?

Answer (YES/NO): NO